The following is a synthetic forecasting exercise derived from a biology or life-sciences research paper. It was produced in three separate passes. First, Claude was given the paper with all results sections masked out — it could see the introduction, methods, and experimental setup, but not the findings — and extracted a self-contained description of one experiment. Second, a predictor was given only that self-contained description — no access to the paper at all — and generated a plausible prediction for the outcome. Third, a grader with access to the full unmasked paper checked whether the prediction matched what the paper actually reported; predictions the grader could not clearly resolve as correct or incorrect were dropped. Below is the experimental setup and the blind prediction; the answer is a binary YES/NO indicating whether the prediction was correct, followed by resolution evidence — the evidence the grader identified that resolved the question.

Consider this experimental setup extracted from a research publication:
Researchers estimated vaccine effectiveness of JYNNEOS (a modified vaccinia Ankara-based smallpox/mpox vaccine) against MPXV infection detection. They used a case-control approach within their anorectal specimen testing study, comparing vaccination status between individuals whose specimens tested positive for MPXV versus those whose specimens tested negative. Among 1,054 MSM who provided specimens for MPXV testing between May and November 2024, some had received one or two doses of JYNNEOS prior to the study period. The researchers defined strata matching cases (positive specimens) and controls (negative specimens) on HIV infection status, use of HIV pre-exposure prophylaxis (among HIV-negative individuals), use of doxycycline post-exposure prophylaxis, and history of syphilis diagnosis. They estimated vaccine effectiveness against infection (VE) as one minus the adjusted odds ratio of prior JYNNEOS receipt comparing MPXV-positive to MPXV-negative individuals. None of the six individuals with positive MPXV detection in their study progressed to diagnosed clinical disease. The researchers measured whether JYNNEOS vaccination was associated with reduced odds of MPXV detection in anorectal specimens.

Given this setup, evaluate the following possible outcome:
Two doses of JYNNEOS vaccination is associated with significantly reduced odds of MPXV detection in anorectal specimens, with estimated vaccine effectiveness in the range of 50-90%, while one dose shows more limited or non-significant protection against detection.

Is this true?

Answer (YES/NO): NO